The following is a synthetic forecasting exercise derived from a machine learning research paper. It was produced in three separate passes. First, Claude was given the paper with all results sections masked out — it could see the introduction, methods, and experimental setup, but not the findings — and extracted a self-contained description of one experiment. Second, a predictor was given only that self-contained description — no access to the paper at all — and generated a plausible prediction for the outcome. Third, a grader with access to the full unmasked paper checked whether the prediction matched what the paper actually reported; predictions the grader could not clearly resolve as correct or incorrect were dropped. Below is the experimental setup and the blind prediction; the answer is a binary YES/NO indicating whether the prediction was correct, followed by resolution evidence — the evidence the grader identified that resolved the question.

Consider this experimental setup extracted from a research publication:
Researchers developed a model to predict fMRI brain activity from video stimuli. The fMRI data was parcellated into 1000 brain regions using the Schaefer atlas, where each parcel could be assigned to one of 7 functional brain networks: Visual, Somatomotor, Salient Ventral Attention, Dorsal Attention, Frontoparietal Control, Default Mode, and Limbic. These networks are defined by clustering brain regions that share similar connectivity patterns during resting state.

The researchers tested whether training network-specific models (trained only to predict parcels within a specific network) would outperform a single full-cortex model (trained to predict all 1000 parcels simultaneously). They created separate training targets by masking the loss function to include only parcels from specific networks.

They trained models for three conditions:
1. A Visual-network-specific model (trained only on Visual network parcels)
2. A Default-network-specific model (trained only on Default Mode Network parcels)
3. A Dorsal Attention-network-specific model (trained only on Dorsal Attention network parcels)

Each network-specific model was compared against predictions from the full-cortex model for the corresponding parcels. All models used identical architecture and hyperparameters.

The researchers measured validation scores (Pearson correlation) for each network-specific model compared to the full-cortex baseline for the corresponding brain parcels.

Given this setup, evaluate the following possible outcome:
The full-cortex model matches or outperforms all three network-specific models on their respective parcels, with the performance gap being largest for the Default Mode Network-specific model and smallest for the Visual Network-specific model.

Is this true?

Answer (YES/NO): NO